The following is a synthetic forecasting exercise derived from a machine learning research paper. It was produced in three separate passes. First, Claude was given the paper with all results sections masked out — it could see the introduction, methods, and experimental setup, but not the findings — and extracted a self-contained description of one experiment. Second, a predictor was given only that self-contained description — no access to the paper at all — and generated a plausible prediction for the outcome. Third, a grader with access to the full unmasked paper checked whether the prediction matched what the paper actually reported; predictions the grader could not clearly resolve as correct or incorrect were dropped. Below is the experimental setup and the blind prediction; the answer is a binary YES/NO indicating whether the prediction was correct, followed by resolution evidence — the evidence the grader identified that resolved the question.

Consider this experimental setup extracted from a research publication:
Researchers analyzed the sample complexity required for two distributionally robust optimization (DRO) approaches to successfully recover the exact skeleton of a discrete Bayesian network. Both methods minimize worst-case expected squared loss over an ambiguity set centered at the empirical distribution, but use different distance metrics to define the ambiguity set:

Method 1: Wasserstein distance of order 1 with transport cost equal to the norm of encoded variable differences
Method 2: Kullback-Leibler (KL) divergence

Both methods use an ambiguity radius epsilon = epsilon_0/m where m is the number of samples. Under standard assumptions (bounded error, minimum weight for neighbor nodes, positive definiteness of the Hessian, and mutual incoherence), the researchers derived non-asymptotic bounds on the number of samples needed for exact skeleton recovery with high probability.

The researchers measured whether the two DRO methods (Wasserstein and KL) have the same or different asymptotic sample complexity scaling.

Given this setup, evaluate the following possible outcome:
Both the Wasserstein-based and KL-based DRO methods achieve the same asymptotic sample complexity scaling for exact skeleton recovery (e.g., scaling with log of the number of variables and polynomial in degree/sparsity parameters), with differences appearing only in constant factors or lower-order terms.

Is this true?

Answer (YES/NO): YES